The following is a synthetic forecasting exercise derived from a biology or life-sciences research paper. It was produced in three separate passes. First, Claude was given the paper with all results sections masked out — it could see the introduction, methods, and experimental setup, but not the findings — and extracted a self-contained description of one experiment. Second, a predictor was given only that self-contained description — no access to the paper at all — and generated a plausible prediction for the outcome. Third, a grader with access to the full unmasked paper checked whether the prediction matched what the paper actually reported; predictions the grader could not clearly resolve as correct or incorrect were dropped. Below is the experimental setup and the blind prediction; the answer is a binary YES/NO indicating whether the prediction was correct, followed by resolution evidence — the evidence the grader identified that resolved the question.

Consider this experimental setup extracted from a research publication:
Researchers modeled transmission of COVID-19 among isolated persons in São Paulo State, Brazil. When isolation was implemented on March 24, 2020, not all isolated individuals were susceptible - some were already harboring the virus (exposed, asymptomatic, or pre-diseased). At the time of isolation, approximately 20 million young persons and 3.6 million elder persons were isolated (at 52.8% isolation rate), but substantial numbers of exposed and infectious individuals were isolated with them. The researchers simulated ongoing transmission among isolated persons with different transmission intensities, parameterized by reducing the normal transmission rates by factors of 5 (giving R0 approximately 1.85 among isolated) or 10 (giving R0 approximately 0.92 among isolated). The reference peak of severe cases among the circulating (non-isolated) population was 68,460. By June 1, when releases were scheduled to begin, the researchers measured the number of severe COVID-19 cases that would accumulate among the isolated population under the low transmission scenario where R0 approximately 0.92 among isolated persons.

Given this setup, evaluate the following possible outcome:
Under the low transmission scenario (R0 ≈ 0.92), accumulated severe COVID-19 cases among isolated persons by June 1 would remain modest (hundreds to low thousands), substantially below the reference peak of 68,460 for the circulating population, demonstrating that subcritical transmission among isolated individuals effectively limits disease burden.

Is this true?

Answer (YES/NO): YES